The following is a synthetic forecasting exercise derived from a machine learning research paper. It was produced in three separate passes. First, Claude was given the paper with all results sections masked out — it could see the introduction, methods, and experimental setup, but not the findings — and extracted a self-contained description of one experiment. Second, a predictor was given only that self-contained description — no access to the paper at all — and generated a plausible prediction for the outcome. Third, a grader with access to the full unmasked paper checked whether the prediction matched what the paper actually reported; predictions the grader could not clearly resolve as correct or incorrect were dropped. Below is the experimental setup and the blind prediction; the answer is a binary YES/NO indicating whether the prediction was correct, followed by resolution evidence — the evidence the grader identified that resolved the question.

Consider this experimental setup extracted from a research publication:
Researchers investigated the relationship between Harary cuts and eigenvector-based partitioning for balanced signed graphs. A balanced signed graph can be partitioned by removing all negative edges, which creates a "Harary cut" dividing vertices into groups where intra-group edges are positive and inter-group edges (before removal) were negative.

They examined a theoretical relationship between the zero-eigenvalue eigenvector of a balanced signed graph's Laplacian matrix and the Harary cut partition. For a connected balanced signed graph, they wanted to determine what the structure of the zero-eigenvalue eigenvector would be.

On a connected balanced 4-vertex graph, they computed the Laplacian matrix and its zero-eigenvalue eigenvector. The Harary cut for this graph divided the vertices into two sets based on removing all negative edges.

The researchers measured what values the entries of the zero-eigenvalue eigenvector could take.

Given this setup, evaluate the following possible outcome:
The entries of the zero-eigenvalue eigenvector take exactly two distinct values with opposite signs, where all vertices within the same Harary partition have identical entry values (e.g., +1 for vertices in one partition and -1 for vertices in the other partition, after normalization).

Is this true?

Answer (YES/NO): YES